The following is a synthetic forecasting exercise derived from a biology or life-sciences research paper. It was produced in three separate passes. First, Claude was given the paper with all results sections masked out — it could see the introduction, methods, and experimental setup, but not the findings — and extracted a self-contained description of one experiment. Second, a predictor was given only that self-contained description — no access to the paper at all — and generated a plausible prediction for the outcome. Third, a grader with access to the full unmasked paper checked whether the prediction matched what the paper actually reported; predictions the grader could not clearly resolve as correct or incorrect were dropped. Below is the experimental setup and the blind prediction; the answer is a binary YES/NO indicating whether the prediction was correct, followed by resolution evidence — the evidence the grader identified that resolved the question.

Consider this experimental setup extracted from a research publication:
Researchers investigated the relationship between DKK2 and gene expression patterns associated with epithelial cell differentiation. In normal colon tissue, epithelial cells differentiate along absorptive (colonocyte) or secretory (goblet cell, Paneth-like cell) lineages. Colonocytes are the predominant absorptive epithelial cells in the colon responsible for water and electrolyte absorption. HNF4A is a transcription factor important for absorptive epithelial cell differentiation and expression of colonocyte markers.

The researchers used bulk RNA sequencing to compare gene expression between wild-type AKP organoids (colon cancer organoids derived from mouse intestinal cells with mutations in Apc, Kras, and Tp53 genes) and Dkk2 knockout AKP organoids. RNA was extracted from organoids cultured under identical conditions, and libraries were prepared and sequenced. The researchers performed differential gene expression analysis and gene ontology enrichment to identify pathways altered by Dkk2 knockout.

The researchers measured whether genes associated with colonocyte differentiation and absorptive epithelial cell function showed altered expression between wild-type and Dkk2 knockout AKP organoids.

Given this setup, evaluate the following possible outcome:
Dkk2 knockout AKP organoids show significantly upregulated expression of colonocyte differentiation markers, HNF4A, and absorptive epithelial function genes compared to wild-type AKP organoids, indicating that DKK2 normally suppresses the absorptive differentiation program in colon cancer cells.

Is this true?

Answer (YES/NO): YES